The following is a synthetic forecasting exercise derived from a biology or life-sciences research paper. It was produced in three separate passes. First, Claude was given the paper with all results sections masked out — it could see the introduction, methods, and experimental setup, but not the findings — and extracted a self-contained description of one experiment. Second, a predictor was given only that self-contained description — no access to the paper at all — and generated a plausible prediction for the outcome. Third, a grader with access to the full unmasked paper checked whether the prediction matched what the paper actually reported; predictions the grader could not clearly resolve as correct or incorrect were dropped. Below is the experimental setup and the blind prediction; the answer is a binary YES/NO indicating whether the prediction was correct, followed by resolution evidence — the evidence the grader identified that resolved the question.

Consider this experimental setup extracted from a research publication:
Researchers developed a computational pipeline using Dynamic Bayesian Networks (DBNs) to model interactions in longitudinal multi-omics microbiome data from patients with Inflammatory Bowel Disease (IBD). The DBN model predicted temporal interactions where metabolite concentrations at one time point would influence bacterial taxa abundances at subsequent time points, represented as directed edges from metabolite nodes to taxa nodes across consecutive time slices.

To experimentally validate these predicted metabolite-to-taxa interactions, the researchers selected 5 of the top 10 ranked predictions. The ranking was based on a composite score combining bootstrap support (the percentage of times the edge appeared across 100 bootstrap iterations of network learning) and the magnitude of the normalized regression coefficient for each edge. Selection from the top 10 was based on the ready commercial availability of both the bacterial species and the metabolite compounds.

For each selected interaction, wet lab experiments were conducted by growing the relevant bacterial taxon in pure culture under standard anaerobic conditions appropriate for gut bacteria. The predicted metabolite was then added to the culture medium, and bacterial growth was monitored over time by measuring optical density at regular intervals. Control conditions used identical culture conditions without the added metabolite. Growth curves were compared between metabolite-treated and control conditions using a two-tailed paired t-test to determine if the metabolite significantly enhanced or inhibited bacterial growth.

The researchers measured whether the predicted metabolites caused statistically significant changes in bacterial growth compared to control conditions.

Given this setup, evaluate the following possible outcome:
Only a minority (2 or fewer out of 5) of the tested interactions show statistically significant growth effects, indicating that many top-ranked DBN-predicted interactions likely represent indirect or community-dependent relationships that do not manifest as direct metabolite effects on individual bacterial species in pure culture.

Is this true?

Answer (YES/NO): NO